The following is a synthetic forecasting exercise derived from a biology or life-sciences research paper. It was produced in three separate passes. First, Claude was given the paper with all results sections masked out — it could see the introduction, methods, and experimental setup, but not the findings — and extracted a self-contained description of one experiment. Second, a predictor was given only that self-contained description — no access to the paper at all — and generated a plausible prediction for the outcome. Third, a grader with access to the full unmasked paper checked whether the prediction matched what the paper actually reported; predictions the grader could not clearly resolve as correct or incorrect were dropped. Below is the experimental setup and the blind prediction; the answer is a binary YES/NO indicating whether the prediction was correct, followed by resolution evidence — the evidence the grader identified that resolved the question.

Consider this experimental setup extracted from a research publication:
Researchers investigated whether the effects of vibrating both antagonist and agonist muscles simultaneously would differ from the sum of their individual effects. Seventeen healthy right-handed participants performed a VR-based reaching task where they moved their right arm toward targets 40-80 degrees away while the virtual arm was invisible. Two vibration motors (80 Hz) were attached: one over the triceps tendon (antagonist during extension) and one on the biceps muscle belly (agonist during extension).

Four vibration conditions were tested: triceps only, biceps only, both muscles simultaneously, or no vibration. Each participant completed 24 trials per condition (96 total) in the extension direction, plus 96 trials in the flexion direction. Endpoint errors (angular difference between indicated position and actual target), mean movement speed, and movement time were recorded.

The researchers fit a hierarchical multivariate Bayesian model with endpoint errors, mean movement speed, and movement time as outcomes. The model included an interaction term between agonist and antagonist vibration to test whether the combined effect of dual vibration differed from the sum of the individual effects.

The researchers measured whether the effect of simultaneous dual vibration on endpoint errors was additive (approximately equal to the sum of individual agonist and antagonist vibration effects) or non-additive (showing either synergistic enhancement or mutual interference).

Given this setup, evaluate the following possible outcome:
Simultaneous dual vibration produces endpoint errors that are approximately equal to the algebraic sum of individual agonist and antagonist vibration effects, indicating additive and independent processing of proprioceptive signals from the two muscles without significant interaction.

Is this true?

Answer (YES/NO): YES